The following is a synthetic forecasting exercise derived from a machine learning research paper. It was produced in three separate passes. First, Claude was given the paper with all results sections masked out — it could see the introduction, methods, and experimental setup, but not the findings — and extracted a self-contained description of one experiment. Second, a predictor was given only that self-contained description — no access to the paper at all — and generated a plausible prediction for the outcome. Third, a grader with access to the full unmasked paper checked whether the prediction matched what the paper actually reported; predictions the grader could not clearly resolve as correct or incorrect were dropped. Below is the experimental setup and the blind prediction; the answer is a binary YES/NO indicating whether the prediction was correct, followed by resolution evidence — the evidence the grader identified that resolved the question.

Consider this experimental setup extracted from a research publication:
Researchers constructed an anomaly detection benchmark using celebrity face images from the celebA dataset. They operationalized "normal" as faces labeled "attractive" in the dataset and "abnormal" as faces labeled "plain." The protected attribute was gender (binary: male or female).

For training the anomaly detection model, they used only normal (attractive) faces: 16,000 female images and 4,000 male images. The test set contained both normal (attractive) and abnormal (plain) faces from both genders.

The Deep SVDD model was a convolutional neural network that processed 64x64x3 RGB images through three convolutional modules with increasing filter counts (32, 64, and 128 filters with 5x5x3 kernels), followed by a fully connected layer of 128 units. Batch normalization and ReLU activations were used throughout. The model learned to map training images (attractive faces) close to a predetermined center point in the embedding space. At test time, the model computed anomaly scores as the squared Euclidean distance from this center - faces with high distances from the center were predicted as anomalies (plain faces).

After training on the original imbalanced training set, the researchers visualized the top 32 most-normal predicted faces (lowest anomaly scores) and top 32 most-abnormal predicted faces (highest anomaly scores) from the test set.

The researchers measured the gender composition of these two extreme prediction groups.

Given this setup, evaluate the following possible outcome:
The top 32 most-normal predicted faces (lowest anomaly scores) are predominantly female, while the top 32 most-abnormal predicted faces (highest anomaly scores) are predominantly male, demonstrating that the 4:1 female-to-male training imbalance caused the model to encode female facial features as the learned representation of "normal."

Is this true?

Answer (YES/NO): YES